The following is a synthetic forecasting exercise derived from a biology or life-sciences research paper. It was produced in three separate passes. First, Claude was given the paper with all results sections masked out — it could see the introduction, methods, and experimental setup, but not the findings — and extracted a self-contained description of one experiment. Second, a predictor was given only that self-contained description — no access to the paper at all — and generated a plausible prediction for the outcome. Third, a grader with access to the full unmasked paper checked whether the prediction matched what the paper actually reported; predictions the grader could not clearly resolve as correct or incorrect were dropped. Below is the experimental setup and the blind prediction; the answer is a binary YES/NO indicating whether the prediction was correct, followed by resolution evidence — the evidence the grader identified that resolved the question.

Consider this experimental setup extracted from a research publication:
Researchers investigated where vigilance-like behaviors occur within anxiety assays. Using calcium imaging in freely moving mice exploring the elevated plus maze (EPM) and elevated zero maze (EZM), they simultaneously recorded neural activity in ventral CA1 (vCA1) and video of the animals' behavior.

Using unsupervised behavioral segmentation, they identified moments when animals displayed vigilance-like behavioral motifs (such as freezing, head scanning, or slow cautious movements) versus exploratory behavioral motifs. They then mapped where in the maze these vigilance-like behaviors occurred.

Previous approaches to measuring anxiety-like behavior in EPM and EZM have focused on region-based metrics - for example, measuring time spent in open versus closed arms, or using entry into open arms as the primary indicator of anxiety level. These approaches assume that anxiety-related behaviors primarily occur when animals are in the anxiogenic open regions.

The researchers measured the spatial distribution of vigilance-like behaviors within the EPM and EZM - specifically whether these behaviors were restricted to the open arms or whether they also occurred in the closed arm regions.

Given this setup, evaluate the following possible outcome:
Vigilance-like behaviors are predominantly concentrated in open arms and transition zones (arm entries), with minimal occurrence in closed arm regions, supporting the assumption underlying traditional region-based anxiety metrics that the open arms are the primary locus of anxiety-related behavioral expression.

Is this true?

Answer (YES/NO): NO